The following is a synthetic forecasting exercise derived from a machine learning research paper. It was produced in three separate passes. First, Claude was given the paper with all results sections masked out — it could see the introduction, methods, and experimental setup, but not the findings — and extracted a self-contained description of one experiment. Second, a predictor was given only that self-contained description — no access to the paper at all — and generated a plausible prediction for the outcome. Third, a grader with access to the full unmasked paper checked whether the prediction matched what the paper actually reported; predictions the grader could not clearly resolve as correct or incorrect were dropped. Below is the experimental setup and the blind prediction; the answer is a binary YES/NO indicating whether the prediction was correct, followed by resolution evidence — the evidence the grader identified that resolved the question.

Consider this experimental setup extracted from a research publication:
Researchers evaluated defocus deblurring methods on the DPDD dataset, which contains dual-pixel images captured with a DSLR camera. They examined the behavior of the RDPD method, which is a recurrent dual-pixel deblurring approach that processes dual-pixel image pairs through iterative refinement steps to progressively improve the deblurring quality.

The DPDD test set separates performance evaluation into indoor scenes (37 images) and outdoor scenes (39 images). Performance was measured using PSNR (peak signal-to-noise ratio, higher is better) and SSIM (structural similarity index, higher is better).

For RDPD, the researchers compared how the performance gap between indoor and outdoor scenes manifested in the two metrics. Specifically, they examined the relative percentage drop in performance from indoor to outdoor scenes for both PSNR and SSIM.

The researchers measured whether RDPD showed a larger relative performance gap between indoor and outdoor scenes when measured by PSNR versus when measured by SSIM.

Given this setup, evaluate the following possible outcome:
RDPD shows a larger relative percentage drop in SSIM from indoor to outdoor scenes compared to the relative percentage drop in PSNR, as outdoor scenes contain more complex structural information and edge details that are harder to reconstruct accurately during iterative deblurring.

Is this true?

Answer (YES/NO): NO